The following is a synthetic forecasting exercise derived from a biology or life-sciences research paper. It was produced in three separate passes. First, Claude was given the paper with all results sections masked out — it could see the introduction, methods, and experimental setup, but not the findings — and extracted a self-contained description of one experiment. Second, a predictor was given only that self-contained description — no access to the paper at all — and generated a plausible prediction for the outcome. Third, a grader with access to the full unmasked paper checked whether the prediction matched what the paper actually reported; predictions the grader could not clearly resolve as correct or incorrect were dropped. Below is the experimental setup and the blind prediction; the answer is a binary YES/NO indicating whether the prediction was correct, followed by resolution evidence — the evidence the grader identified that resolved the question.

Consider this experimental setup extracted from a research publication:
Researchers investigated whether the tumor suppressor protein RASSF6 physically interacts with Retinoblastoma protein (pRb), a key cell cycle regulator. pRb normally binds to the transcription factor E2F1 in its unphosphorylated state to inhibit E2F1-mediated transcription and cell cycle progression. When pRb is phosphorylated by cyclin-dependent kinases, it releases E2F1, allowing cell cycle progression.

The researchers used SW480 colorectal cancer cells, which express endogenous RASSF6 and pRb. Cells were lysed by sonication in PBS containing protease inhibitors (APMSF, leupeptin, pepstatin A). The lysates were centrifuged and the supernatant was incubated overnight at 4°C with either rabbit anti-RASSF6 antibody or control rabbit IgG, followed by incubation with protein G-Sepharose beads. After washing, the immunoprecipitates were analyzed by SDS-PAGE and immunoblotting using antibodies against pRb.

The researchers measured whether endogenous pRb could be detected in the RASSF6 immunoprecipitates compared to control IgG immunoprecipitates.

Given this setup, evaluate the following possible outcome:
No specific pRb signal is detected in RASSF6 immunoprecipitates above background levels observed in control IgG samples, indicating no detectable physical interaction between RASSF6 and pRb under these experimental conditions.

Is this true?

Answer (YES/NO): NO